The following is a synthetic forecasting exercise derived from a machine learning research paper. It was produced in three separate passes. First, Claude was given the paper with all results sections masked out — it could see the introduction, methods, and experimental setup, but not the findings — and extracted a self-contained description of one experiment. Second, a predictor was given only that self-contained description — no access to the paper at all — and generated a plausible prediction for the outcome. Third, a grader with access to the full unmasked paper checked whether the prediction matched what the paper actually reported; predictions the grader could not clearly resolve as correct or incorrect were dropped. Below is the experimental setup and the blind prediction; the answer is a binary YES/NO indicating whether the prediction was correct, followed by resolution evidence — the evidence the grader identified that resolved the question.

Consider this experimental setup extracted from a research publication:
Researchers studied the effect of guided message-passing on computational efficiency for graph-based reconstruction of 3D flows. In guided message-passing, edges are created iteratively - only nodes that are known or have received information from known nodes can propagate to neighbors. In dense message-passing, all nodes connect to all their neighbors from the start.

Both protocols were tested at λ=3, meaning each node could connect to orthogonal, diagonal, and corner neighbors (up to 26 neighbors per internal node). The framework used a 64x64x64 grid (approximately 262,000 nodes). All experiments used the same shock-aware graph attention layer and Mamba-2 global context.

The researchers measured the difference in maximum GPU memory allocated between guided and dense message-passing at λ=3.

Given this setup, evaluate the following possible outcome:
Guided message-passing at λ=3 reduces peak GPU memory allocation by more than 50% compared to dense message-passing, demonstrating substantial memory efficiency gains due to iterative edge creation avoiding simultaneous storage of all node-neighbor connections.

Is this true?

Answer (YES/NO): NO